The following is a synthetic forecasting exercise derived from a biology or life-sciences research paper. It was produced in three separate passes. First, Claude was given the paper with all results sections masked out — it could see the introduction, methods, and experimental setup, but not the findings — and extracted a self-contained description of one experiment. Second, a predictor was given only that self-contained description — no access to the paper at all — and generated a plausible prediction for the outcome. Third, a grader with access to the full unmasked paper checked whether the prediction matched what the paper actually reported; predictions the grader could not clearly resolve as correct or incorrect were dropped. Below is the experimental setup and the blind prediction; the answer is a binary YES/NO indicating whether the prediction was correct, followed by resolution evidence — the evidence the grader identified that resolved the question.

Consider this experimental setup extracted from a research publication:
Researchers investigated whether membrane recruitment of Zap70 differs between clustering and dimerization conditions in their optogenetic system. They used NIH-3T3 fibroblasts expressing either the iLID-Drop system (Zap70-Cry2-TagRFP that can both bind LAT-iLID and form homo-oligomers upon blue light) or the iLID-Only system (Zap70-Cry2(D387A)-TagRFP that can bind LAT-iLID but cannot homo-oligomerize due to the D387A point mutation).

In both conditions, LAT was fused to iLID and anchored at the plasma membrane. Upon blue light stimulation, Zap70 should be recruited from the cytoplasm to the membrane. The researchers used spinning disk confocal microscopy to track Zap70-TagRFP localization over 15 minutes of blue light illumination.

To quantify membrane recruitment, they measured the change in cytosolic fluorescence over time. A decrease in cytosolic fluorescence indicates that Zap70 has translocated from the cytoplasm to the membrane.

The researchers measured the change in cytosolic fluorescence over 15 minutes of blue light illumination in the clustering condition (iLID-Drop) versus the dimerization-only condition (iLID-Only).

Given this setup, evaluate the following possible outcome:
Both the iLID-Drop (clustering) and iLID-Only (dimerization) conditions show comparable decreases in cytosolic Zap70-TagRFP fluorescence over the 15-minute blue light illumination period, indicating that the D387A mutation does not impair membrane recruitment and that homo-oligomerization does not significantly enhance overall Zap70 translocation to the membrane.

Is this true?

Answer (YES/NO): NO